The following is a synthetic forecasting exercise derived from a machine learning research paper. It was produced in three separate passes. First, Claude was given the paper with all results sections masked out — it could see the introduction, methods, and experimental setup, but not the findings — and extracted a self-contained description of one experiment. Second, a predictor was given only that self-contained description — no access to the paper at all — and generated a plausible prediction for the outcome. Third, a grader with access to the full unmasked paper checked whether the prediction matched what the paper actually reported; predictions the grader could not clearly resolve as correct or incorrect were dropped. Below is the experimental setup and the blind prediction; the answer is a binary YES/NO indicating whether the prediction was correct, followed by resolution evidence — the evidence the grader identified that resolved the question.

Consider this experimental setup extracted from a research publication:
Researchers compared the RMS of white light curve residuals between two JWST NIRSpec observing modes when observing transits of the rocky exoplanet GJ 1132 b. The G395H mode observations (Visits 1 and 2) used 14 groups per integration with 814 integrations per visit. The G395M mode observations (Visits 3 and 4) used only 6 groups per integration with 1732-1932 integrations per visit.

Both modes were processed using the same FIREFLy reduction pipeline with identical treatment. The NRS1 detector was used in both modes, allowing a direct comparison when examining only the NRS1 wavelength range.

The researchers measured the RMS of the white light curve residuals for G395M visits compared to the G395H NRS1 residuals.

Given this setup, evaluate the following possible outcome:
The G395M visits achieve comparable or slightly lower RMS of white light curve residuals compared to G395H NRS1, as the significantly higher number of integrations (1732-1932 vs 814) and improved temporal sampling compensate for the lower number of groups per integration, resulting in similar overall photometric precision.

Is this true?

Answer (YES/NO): NO